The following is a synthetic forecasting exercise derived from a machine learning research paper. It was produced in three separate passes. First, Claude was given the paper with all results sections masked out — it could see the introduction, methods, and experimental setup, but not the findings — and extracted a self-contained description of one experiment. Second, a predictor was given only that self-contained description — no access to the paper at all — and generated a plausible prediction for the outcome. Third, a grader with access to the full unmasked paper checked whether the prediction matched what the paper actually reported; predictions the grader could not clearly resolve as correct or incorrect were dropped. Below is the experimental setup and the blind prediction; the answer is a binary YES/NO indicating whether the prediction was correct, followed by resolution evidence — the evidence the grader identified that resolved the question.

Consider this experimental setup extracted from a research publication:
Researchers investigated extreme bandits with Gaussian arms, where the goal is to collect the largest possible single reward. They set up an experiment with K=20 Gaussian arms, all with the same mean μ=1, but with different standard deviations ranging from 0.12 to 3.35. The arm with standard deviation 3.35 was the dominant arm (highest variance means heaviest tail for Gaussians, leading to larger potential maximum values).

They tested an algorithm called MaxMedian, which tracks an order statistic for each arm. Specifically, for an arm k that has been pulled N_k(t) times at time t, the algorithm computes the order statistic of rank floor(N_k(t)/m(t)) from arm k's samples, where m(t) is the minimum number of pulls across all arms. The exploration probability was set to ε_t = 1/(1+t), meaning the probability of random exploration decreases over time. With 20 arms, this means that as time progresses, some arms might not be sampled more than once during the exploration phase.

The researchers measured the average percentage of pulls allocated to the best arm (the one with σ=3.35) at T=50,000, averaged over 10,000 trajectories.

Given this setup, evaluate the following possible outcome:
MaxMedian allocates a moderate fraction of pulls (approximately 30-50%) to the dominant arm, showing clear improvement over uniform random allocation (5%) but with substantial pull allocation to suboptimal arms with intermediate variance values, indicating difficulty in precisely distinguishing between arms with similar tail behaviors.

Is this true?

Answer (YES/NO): NO